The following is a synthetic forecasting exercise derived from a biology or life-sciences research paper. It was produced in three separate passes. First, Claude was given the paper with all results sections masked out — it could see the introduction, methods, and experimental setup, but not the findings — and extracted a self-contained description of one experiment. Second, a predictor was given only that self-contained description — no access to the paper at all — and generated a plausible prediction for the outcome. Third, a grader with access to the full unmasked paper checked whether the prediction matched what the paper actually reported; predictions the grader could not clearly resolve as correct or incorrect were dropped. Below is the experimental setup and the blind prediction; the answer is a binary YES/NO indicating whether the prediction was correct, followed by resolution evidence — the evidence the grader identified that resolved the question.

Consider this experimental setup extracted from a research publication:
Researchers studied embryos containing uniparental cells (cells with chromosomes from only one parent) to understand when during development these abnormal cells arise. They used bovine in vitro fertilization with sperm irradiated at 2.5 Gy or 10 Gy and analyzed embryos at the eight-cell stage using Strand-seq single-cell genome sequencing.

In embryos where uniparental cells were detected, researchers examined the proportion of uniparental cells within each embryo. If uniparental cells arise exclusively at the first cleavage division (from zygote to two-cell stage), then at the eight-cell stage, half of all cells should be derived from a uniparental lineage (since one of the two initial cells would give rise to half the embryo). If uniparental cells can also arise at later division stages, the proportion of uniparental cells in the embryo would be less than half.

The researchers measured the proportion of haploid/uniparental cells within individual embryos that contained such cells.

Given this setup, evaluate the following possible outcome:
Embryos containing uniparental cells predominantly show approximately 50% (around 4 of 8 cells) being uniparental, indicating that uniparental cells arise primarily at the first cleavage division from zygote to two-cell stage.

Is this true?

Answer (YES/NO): NO